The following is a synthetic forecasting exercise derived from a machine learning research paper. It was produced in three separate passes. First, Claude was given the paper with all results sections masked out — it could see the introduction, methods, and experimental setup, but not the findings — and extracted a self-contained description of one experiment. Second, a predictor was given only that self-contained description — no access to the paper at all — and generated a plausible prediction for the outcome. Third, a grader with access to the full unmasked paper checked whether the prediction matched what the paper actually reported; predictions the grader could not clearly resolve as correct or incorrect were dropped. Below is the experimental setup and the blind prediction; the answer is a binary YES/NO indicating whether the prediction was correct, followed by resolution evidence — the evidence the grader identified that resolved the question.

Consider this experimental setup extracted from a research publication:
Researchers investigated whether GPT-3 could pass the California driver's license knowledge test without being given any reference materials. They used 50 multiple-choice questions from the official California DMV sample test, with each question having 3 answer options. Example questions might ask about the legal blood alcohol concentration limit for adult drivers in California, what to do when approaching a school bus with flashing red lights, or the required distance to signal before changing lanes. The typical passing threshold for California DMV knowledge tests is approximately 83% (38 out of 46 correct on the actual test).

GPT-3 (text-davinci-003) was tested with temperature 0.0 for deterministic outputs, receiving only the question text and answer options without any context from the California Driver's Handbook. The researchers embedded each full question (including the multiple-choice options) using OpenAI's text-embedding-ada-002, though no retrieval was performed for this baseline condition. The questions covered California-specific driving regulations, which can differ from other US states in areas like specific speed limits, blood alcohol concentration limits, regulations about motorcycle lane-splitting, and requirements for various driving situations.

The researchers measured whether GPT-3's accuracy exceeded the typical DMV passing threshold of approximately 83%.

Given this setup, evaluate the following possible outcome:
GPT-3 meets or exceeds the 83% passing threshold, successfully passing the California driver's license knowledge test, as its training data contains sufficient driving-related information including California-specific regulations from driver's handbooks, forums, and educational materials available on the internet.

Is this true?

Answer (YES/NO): NO